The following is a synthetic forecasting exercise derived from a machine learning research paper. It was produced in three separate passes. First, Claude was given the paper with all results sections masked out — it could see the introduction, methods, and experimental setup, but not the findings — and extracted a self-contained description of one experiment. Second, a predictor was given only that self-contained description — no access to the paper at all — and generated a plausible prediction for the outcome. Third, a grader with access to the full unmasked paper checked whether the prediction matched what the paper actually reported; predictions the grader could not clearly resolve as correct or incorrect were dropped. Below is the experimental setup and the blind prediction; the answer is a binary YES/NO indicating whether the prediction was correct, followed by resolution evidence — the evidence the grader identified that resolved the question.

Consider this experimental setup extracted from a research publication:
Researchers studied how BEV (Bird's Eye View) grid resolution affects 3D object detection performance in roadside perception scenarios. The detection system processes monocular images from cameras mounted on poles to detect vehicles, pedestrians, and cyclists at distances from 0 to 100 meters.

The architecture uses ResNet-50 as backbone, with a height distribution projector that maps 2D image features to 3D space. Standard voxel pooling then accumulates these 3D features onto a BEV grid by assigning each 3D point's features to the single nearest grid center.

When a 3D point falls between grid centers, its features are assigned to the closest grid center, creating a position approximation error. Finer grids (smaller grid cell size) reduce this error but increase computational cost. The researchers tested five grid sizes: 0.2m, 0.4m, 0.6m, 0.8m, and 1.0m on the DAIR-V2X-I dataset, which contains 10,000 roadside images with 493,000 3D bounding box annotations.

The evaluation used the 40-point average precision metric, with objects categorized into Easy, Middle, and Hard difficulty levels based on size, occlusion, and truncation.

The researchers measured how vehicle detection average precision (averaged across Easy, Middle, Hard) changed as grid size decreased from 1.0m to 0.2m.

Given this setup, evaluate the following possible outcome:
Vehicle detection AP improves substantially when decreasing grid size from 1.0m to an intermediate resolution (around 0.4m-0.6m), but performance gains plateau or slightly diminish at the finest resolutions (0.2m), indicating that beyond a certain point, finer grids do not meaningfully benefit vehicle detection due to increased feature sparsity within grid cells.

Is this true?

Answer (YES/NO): NO